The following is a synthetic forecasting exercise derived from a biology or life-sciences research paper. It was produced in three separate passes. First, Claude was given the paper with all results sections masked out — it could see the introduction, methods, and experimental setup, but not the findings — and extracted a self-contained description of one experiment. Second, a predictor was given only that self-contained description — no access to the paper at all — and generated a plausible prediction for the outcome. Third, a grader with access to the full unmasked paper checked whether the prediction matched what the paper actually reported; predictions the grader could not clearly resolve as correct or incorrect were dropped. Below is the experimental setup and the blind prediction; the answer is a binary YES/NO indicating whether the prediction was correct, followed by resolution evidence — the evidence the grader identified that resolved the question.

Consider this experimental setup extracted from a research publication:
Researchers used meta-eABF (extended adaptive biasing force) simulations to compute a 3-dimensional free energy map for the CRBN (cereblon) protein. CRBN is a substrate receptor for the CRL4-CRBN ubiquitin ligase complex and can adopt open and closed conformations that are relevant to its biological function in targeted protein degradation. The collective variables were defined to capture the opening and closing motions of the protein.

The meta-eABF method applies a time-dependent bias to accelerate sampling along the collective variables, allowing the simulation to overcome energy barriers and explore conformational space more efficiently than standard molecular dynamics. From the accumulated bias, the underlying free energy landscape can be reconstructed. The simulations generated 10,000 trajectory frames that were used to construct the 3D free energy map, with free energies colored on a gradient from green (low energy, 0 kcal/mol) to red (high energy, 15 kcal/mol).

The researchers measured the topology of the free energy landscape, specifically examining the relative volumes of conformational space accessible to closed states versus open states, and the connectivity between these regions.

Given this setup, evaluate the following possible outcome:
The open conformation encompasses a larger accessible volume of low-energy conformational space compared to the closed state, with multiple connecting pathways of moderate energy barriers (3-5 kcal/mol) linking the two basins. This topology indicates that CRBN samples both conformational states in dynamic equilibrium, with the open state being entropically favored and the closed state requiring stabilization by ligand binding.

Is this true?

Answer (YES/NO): NO